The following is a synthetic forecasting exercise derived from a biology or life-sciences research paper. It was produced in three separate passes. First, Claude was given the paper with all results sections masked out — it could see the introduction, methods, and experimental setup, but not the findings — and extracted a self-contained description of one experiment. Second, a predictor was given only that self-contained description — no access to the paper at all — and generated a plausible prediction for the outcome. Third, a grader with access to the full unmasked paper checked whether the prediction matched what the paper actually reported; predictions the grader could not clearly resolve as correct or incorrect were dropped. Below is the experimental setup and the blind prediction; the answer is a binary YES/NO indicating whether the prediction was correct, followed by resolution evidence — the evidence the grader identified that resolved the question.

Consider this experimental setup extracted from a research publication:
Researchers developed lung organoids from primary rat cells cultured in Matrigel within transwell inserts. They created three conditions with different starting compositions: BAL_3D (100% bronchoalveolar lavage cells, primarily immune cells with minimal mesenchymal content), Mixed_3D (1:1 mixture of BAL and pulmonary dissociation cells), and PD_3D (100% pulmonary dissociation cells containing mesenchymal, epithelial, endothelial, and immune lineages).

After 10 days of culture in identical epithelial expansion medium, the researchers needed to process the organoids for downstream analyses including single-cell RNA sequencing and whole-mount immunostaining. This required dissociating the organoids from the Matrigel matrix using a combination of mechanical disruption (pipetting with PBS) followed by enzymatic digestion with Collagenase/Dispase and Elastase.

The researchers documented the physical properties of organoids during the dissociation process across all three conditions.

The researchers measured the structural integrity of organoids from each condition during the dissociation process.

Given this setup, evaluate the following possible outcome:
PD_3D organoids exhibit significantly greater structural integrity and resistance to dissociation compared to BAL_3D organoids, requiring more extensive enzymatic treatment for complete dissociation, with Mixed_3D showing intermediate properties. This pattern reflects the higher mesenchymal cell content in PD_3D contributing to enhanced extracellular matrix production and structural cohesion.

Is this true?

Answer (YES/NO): NO